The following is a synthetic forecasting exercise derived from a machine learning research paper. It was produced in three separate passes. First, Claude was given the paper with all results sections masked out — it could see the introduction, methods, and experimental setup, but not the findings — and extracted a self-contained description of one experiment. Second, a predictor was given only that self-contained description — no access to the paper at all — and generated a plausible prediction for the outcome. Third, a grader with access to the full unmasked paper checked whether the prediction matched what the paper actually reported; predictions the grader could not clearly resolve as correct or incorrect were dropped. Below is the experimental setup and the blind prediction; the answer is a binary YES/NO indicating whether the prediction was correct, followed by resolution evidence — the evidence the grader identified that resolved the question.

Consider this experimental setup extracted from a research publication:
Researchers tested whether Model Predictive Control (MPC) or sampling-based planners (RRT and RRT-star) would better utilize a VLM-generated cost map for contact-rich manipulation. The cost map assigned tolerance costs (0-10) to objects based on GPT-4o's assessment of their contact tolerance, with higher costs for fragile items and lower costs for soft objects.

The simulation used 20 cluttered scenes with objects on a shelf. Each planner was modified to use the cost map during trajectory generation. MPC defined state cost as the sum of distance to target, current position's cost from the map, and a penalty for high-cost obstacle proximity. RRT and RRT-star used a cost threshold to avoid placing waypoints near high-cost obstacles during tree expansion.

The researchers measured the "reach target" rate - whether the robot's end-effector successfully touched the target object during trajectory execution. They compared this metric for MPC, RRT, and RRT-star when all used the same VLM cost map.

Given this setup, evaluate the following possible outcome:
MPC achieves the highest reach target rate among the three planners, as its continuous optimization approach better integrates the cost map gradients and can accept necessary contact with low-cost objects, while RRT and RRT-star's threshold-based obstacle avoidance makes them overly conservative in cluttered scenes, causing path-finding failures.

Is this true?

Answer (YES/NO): NO